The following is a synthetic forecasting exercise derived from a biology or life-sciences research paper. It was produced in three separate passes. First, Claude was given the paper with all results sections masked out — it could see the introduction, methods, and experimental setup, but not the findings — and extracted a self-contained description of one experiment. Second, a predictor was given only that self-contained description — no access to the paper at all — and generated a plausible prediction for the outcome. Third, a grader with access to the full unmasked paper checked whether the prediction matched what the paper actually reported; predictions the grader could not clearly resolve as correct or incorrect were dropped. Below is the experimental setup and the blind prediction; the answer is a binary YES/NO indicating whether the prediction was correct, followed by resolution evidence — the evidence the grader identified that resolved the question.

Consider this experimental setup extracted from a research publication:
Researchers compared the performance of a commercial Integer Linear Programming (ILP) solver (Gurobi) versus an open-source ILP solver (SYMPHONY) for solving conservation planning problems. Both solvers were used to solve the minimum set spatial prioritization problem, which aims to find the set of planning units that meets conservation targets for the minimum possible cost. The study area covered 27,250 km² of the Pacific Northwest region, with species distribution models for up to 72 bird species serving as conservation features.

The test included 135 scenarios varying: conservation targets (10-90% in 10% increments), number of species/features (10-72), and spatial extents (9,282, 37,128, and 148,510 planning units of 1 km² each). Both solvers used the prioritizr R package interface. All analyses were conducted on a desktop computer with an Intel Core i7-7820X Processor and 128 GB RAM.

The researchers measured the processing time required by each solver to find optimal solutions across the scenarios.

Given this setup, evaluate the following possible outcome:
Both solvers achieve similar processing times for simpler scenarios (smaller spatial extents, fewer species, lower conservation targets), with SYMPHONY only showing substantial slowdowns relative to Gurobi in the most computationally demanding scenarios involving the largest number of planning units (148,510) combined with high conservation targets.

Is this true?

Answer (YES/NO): NO